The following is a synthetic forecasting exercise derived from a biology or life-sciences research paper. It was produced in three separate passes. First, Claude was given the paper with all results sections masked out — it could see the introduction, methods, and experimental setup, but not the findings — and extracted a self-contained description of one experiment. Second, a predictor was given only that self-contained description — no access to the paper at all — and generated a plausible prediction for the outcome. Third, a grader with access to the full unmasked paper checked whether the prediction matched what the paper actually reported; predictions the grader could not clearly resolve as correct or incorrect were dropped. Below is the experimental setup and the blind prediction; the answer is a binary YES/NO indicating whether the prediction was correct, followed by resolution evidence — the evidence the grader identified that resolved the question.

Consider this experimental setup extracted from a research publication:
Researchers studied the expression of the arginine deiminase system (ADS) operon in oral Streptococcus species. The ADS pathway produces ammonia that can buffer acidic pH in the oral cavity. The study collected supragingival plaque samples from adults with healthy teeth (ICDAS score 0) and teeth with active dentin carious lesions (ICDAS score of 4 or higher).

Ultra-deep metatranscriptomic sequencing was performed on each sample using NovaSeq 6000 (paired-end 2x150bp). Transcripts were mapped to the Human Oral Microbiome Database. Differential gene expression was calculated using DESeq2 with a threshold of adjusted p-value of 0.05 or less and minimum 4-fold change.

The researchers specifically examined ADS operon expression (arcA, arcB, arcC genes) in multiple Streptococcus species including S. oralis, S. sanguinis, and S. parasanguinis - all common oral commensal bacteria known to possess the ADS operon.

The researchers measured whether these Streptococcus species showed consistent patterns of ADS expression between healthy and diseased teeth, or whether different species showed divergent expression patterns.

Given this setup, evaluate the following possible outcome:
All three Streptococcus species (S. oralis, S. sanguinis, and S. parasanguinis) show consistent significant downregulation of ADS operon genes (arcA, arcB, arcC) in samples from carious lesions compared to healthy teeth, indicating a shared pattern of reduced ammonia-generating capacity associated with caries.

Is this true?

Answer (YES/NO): NO